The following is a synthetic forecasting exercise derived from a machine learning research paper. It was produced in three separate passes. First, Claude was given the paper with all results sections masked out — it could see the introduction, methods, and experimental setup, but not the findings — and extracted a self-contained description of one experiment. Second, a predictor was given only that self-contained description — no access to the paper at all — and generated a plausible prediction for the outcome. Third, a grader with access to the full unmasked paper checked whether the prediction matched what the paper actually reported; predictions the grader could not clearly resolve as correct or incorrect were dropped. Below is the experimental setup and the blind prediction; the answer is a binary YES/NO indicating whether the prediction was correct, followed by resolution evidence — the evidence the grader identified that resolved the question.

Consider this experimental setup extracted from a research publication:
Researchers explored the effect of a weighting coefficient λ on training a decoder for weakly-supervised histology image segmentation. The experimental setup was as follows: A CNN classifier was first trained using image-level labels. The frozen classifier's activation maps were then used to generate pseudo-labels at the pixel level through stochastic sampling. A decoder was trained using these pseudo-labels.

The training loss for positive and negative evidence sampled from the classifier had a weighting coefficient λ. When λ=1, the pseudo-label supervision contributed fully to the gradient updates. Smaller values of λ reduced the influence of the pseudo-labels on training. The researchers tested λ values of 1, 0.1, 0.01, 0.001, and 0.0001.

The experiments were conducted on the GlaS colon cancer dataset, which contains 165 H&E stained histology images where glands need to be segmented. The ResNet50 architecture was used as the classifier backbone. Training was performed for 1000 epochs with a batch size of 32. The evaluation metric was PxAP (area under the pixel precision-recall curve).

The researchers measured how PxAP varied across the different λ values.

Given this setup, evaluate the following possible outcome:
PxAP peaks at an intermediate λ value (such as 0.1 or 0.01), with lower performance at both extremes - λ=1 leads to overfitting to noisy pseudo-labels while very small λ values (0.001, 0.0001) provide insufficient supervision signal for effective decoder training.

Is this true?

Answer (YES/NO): NO